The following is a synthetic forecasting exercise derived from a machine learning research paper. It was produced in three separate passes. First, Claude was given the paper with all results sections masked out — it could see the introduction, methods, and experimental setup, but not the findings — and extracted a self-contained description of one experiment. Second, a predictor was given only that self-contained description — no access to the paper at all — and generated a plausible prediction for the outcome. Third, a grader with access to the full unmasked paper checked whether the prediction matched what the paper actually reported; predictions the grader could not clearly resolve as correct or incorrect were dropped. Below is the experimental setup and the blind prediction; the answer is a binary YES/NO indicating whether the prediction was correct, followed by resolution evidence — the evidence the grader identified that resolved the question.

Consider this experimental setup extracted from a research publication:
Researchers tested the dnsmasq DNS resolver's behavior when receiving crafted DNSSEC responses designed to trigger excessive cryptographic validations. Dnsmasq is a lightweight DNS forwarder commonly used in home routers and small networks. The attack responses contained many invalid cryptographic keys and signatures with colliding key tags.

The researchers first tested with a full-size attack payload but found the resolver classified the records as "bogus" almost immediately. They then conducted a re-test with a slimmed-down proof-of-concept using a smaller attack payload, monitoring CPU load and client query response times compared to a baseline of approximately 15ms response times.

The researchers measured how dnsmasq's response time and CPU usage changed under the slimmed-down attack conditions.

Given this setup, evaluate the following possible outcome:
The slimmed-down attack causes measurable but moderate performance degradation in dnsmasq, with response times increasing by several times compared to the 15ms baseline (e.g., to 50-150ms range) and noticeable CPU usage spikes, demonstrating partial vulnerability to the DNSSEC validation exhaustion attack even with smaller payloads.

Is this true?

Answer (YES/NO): NO